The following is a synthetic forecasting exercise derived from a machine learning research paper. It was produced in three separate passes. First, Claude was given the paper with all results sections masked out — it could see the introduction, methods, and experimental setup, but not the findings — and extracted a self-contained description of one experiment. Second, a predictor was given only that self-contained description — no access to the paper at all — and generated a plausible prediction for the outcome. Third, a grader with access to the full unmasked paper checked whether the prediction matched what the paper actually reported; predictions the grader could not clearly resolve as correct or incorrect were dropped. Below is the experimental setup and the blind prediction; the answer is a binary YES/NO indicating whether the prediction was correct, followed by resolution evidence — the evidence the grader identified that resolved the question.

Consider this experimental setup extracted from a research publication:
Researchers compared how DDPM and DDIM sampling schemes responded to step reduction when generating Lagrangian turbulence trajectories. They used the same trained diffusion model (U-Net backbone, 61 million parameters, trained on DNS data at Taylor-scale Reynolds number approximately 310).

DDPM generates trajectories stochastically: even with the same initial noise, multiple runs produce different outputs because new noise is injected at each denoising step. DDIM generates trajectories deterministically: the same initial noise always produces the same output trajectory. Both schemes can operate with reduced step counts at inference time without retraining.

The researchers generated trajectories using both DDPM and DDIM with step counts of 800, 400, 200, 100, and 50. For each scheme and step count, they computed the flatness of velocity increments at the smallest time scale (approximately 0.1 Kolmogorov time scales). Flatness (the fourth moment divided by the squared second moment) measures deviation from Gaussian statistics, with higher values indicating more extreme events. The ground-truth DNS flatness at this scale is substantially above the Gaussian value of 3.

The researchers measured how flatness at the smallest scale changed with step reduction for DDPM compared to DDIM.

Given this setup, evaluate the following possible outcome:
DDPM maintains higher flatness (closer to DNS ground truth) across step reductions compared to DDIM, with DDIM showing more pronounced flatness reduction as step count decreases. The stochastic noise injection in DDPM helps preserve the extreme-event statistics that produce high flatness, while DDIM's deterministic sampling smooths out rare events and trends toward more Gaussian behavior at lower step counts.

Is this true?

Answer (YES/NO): NO